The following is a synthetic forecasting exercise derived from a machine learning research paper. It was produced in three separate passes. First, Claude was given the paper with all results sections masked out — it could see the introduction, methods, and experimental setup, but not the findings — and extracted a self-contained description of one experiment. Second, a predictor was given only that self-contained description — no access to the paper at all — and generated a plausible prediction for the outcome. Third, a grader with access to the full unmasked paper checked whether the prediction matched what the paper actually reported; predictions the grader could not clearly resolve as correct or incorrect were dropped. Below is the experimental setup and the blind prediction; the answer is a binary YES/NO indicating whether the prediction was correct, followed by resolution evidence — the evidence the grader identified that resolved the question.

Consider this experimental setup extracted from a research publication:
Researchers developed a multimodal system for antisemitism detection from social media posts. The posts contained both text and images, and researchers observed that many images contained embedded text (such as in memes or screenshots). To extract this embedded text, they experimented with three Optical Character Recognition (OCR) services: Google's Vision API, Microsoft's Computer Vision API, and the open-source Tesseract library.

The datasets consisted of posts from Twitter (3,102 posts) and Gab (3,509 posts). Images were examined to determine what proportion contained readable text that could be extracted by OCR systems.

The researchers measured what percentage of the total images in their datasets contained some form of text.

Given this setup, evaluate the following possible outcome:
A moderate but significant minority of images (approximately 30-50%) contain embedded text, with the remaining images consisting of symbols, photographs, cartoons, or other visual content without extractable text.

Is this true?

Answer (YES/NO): NO